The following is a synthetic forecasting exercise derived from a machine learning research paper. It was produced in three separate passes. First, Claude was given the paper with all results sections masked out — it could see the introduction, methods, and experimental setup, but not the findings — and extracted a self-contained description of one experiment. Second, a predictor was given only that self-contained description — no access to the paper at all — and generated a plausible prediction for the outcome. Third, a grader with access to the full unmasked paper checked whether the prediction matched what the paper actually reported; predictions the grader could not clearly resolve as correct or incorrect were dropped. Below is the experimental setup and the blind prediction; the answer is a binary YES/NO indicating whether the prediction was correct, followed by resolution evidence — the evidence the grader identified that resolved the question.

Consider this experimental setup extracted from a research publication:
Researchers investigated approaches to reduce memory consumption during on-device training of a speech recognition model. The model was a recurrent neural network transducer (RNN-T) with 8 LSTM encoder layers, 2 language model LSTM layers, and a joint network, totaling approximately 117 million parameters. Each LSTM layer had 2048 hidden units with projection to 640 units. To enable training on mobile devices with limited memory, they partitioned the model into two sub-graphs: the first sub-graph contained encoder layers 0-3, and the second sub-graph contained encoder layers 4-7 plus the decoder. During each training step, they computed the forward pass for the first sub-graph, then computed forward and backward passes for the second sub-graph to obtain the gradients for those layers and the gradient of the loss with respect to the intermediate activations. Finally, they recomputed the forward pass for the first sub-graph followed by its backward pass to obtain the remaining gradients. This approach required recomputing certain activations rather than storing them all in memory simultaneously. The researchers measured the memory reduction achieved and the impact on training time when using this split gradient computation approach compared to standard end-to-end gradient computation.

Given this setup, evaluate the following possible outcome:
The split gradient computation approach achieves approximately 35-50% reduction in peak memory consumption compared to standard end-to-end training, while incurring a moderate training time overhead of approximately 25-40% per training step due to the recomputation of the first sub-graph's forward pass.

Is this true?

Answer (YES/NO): NO